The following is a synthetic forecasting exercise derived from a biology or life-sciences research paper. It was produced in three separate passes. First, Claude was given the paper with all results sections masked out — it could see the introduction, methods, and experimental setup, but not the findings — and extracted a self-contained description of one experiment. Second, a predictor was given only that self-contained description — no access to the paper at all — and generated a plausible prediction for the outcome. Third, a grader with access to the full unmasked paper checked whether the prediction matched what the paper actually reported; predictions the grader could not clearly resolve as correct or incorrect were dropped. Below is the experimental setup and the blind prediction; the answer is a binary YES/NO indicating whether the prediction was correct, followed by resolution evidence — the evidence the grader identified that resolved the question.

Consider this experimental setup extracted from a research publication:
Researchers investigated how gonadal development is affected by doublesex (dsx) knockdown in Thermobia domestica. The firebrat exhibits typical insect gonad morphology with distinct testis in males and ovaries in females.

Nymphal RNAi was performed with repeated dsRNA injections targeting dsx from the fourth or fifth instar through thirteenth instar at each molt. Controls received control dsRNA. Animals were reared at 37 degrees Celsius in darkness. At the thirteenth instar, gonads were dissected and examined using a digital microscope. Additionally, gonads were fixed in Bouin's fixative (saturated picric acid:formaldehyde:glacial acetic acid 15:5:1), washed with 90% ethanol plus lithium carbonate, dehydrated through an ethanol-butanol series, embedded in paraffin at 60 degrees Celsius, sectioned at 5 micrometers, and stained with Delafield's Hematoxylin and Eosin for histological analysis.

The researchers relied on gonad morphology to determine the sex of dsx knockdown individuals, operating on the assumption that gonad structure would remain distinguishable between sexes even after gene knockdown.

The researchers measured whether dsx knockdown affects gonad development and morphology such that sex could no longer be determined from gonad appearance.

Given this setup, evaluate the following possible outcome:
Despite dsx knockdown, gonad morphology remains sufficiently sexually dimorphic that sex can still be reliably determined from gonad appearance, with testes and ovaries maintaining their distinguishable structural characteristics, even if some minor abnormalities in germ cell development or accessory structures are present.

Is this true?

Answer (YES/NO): YES